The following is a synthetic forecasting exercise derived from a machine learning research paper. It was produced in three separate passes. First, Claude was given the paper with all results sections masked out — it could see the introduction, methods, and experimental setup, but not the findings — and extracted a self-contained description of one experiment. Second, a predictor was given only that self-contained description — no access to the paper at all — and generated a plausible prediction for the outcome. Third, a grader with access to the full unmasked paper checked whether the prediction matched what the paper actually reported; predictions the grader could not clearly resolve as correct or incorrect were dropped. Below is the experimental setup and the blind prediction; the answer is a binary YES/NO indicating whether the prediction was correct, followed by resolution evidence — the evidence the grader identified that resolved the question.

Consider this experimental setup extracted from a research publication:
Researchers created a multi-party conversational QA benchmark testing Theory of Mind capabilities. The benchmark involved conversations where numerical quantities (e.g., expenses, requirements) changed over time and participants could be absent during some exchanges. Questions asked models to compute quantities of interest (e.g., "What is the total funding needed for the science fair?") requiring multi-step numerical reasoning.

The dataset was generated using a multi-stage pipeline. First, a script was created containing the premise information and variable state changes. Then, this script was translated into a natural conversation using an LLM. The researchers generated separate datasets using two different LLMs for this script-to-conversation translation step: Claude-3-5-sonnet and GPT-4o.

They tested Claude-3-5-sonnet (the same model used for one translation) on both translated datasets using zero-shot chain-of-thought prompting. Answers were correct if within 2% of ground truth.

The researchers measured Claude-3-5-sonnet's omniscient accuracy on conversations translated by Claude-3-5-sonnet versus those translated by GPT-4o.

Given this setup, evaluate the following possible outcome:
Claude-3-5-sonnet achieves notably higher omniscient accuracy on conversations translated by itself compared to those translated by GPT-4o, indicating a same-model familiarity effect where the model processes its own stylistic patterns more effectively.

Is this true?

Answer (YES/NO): NO